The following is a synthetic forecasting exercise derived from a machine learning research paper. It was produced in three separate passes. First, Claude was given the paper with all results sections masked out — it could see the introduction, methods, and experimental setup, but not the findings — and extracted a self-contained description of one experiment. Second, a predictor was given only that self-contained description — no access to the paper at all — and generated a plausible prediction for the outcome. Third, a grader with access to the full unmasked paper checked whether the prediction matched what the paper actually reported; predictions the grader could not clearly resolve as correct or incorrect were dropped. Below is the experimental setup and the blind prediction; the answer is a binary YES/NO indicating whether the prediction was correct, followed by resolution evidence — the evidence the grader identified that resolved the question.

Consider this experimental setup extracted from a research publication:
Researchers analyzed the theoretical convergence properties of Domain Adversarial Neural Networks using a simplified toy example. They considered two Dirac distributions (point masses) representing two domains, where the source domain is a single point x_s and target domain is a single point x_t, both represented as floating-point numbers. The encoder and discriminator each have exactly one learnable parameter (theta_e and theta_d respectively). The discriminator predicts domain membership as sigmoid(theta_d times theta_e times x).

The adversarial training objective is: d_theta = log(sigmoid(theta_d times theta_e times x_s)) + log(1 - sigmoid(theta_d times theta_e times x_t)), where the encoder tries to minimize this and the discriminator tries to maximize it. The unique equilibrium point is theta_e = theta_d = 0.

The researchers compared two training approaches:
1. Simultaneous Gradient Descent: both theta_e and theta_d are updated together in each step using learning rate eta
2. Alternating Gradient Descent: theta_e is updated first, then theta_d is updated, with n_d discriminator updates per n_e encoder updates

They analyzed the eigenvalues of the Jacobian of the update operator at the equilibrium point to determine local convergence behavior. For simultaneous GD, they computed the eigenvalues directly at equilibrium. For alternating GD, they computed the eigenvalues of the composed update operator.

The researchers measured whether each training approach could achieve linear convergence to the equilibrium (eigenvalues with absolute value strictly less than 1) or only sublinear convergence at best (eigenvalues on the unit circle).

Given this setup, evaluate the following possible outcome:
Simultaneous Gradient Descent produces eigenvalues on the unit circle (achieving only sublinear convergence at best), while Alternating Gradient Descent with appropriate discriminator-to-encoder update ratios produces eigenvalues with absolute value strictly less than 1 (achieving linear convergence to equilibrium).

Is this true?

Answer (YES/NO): NO